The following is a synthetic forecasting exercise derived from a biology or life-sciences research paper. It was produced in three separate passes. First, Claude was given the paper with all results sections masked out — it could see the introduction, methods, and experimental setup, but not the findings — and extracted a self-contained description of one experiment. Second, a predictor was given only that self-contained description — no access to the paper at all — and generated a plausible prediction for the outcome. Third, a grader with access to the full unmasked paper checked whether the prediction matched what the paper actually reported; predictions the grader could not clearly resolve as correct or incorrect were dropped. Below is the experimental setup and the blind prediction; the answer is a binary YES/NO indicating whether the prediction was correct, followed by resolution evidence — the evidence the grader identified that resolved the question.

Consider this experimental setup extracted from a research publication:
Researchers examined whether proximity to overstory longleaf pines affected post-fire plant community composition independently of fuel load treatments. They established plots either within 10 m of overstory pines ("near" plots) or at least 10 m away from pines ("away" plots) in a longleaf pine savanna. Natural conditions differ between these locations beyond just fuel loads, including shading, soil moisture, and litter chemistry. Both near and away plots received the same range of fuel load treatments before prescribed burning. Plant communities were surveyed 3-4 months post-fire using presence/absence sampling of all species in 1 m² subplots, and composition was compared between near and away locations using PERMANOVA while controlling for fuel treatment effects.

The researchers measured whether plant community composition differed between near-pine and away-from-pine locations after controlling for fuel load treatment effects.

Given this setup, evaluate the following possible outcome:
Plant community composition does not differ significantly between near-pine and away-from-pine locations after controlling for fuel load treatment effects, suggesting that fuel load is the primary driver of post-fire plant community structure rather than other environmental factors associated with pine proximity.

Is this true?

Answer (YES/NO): NO